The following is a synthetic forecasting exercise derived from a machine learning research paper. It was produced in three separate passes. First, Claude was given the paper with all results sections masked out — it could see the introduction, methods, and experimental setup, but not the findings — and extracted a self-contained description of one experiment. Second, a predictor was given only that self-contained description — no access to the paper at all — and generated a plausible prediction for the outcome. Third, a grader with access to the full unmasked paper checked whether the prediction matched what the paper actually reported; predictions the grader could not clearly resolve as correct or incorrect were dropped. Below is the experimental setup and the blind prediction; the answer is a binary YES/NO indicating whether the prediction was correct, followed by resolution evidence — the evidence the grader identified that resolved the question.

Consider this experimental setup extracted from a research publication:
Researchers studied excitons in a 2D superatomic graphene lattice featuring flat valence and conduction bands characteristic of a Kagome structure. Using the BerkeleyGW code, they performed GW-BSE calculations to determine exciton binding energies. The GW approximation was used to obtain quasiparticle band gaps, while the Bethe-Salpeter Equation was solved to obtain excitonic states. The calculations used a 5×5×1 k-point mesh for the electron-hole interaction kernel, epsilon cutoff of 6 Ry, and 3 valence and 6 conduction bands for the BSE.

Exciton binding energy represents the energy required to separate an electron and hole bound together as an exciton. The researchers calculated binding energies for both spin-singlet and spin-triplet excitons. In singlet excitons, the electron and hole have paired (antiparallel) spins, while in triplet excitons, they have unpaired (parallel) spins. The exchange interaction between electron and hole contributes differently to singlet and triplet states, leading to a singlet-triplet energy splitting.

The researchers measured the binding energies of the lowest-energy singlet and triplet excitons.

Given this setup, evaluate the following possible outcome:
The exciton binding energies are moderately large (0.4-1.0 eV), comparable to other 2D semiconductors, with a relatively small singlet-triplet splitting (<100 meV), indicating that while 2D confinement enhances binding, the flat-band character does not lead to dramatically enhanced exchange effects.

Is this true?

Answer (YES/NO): NO